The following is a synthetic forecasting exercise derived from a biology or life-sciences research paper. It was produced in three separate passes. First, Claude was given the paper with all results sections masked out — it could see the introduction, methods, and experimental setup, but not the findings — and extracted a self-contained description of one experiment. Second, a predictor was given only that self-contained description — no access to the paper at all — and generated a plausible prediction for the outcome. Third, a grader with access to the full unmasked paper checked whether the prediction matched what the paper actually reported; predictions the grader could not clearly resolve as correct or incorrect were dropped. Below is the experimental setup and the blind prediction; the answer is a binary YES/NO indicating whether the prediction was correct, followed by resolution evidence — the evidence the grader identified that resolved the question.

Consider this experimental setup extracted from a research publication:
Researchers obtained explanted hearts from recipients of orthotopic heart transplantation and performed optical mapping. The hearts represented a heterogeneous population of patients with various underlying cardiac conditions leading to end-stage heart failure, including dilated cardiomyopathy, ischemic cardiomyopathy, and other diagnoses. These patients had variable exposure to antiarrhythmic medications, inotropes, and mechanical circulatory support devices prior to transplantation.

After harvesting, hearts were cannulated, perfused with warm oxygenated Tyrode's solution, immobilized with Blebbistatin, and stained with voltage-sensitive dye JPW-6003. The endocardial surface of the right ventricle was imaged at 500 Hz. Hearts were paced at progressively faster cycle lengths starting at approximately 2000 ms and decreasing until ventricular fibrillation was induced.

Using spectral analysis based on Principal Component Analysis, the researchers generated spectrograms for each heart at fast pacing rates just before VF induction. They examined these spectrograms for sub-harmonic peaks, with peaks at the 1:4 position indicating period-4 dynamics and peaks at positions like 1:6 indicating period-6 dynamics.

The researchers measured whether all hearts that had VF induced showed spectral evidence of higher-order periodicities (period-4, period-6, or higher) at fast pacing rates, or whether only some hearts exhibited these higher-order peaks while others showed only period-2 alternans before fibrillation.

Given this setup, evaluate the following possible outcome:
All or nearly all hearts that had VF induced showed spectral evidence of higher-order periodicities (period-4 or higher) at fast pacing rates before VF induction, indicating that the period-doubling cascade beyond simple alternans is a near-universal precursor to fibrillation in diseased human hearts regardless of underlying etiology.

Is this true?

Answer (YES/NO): YES